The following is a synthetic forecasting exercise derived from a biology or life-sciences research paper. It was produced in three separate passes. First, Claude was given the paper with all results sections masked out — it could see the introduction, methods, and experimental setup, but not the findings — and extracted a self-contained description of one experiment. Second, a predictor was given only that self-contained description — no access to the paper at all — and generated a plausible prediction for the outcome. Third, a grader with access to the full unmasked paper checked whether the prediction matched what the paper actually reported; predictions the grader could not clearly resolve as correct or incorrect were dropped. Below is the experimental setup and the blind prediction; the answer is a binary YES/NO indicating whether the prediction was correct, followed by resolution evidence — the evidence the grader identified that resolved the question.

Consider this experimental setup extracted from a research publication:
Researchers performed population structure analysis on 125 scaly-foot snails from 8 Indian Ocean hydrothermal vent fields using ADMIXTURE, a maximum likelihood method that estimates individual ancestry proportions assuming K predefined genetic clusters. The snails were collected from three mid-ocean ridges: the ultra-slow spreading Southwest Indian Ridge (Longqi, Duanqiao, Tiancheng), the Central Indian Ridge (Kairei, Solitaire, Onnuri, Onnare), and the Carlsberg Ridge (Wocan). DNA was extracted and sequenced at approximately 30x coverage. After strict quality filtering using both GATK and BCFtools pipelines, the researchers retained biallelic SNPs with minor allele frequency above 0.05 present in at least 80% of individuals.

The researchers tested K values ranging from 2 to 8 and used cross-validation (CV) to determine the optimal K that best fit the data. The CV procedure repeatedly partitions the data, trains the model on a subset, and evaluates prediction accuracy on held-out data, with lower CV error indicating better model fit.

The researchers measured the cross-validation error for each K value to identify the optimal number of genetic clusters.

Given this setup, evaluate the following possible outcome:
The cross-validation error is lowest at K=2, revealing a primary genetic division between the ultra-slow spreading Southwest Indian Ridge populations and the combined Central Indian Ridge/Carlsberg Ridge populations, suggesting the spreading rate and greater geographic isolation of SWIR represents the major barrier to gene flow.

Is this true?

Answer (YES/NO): NO